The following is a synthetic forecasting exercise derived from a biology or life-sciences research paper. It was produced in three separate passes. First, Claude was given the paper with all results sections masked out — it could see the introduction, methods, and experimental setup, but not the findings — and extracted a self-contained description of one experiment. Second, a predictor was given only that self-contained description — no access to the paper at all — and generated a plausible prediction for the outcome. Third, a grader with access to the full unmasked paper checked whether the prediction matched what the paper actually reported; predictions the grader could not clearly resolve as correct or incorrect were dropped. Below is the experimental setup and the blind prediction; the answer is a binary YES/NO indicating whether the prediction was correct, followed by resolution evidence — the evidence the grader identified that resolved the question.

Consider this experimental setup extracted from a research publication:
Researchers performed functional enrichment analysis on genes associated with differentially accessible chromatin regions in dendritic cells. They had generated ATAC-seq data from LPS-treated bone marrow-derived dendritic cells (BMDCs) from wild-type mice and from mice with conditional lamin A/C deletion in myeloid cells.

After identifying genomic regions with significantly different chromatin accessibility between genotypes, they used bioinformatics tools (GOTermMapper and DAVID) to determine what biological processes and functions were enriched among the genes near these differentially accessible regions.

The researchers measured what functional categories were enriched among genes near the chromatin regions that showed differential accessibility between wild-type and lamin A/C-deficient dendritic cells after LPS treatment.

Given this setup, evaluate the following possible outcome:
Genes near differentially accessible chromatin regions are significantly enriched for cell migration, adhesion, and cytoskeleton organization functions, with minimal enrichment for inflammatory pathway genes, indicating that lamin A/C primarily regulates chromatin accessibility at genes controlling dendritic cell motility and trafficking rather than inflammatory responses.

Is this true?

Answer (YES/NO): NO